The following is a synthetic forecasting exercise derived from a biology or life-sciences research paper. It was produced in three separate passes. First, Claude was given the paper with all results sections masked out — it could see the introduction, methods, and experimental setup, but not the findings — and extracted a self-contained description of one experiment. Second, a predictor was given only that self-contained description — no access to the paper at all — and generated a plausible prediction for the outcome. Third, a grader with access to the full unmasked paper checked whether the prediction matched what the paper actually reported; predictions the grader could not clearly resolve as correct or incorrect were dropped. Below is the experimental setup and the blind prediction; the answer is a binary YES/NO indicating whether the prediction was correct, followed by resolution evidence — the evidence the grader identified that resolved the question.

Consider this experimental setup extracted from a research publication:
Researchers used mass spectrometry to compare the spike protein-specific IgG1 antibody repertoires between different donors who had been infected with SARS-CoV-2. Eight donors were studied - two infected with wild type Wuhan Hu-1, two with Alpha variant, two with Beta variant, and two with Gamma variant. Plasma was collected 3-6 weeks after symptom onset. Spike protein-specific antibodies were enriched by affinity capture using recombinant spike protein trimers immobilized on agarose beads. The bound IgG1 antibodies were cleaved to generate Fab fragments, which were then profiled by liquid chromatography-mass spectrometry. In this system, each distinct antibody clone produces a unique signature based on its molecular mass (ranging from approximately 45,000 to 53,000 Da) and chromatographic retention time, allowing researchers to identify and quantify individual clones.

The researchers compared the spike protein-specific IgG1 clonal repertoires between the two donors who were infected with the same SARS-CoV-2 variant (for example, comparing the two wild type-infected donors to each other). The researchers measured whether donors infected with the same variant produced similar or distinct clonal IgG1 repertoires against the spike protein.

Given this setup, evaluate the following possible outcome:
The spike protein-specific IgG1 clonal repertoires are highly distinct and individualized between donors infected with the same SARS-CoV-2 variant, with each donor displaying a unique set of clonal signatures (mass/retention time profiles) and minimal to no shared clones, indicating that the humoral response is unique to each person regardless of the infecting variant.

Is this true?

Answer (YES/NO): YES